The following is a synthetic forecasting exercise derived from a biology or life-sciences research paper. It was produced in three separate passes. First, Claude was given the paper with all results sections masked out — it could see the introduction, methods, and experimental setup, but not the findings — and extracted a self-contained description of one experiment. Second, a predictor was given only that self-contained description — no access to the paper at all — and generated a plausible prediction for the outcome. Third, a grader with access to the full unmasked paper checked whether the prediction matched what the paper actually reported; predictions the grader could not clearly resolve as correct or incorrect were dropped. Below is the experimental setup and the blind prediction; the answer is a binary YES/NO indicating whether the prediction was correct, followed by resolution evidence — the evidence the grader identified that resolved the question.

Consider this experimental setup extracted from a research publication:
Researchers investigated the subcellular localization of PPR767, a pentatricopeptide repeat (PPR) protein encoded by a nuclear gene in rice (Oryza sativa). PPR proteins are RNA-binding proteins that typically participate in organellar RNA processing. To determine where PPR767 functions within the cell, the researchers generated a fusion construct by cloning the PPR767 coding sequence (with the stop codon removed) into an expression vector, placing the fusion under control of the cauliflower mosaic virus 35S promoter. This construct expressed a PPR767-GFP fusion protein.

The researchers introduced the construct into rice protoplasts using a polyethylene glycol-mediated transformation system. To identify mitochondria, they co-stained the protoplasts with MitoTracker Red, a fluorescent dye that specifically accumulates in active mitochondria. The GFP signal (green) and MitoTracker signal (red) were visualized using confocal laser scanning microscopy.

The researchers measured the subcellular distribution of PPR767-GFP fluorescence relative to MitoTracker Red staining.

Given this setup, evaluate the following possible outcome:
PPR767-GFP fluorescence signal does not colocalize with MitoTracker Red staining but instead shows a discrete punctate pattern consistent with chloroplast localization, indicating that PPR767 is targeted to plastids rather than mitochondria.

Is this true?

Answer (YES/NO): NO